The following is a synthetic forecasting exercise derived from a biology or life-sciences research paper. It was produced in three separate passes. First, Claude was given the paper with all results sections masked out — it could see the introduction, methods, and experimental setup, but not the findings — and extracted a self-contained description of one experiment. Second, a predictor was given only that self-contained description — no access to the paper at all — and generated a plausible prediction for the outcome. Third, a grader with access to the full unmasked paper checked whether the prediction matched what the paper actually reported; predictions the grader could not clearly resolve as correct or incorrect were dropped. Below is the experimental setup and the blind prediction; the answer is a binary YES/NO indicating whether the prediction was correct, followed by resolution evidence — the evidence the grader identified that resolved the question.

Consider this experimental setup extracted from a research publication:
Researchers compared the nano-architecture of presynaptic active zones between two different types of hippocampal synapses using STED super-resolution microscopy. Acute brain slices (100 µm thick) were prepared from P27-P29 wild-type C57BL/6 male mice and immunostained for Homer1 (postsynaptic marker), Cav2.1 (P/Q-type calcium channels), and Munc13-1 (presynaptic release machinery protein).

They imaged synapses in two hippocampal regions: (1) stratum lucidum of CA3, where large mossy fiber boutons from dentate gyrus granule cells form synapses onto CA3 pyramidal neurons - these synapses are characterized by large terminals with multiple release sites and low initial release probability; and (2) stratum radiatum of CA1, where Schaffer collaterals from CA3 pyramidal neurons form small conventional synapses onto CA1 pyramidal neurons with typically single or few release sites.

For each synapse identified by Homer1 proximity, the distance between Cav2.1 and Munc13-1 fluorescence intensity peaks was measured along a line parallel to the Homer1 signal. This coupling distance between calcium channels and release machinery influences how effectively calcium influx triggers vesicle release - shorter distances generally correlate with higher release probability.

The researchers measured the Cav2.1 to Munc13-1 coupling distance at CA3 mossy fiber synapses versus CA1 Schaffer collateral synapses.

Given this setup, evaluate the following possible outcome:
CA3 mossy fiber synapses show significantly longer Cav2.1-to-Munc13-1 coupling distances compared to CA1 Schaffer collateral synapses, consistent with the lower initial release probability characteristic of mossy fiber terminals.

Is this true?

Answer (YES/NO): NO